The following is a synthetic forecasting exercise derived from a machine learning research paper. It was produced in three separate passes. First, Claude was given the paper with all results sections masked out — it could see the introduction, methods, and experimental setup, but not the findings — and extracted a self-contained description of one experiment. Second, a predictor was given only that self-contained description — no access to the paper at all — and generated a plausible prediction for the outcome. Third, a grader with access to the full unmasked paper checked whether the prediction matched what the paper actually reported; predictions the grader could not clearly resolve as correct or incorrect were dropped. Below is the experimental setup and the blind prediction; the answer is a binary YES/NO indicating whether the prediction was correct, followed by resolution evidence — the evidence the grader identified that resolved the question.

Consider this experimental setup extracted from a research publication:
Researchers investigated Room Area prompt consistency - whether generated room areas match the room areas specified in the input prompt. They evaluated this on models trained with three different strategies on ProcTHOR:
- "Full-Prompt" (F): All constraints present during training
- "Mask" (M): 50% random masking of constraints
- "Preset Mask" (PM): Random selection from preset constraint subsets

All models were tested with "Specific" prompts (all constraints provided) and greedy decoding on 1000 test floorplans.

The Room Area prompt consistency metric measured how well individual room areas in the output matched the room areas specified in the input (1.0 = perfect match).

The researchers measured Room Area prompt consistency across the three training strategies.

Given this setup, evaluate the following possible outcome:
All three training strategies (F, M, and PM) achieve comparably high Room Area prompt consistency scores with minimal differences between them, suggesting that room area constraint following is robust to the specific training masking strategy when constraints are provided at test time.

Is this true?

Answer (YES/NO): YES